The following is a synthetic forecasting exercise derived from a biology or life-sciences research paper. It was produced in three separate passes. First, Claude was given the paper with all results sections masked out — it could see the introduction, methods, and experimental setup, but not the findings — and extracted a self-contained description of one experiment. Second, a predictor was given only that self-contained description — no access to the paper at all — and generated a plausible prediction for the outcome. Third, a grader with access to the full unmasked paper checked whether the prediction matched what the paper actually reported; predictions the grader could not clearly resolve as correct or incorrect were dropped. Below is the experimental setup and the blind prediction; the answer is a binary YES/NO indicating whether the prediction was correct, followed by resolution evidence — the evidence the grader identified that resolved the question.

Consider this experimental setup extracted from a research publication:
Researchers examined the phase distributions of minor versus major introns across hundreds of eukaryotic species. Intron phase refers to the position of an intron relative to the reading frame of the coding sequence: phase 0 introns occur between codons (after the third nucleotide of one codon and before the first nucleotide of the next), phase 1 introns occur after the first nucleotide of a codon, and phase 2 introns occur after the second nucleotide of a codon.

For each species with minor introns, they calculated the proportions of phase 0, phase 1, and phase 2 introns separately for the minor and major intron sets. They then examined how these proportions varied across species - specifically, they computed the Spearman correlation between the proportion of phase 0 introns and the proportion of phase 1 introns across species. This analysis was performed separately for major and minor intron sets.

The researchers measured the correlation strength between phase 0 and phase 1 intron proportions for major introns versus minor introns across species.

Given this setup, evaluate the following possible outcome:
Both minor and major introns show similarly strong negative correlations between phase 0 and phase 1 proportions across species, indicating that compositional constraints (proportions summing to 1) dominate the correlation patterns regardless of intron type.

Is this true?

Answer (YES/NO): NO